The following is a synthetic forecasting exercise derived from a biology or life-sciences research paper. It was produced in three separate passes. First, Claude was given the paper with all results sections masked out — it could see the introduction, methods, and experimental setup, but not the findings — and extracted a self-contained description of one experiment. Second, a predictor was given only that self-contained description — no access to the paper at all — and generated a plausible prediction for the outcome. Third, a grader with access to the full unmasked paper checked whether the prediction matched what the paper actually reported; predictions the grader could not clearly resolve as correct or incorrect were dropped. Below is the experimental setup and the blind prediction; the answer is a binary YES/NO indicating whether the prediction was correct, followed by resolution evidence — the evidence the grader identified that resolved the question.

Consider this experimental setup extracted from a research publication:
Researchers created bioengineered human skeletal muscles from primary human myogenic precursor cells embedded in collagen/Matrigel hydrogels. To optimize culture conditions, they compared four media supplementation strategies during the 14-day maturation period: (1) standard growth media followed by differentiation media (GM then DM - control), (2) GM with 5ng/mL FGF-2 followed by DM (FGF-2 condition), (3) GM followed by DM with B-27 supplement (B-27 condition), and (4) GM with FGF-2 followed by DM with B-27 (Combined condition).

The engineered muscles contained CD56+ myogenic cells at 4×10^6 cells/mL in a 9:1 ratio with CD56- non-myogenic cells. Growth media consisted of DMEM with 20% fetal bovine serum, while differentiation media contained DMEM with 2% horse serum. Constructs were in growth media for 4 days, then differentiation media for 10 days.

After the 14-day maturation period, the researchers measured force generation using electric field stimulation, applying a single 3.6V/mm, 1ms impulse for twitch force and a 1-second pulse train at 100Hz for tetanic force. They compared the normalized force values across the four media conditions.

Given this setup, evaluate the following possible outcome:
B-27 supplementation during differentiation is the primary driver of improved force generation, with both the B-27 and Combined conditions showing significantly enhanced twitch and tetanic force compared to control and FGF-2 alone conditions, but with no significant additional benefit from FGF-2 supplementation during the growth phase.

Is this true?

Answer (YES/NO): NO